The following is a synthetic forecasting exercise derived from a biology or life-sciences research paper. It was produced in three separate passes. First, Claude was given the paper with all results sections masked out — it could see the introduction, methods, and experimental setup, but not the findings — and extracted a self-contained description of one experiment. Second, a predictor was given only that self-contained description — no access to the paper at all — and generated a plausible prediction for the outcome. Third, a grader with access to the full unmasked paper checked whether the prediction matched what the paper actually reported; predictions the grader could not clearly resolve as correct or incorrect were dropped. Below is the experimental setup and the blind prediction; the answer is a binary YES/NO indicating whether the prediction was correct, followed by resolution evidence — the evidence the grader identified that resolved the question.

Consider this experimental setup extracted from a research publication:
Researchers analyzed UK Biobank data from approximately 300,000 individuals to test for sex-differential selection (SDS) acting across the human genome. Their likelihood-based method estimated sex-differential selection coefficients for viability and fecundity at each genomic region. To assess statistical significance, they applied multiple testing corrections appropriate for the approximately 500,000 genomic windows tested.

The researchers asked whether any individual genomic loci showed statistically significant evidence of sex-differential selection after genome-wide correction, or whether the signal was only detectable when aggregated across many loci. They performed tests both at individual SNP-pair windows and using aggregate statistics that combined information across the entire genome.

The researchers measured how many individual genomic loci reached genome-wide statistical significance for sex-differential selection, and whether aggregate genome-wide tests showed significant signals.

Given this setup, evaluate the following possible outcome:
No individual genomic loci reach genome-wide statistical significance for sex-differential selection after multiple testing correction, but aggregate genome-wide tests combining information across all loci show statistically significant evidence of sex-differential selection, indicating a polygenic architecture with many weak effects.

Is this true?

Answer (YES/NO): NO